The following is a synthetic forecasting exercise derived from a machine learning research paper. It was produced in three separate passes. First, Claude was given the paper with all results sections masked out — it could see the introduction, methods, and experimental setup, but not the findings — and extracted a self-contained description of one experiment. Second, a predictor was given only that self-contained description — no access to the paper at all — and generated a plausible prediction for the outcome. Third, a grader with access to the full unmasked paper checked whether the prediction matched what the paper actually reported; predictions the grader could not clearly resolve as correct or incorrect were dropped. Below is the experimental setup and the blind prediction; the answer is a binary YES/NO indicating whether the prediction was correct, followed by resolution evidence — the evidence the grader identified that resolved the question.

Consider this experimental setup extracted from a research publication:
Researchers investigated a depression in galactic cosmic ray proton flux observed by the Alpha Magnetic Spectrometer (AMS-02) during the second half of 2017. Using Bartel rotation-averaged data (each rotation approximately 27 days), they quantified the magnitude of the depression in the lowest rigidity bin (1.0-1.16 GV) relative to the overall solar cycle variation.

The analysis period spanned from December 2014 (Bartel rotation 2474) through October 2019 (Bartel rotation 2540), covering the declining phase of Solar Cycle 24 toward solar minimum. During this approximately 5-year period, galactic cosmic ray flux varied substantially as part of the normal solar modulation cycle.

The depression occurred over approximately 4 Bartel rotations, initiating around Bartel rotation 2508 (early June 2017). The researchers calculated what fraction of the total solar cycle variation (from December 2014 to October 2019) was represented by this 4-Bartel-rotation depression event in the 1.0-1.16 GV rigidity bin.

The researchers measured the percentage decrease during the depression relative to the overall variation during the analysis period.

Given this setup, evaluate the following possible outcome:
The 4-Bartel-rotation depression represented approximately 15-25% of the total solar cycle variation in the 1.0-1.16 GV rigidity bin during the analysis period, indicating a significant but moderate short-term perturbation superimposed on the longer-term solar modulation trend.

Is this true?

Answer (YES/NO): YES